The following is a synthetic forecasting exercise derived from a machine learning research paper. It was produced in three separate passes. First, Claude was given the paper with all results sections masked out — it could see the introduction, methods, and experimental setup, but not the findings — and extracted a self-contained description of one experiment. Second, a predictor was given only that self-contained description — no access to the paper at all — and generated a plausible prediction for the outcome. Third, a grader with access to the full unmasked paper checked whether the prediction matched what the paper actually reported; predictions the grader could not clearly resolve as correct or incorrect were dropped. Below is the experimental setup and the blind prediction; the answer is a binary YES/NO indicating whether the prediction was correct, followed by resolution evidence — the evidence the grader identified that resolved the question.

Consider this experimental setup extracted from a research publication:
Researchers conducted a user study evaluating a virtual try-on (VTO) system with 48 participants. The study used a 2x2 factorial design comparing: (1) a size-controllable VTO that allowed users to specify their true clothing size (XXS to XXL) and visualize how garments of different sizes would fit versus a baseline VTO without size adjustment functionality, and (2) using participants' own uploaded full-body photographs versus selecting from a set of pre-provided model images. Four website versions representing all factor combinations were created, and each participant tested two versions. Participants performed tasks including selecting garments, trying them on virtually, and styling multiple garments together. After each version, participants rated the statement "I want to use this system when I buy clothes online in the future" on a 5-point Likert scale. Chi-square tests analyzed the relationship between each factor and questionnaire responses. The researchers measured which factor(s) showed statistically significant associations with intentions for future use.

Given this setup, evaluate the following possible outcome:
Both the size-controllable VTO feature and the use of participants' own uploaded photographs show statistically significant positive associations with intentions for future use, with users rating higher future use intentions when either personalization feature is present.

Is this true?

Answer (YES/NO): NO